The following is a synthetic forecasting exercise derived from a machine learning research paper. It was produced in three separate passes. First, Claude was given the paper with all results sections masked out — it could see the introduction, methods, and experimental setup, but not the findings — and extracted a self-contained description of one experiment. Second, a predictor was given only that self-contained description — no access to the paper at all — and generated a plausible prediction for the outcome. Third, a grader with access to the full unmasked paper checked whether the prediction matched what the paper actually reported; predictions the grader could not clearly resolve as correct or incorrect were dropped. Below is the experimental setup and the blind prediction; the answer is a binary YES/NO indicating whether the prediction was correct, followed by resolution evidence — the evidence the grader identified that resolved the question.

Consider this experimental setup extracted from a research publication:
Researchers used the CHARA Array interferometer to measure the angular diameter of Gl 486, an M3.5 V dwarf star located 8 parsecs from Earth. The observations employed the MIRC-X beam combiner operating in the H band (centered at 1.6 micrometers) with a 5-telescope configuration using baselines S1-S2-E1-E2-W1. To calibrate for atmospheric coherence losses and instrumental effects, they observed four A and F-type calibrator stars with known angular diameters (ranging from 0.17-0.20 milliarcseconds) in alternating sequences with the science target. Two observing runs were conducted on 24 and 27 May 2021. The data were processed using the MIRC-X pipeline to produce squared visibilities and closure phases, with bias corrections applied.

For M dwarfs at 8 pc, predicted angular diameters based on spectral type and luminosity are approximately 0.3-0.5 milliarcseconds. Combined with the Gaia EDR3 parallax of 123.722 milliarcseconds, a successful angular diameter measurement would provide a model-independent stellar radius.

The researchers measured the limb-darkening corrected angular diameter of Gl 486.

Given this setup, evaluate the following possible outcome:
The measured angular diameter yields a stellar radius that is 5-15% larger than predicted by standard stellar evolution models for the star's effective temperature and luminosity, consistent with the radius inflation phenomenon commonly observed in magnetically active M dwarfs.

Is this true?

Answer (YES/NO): NO